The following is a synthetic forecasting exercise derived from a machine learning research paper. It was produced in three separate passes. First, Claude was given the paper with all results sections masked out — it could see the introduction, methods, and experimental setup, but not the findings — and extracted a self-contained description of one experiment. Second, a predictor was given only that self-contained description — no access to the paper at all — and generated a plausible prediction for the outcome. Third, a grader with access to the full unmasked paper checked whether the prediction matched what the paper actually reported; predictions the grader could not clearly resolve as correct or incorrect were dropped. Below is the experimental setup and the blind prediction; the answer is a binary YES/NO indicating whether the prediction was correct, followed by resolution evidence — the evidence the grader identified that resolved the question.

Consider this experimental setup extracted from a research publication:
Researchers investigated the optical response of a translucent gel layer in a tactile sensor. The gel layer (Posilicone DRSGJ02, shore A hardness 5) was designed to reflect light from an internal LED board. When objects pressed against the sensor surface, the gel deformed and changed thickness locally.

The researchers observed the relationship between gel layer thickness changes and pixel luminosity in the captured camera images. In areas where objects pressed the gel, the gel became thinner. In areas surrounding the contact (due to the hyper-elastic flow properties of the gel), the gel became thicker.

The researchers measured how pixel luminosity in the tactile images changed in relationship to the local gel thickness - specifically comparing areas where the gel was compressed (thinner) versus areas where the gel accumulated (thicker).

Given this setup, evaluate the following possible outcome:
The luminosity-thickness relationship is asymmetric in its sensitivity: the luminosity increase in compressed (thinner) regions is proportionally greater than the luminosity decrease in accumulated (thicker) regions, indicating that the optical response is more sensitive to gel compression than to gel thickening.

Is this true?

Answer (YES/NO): NO